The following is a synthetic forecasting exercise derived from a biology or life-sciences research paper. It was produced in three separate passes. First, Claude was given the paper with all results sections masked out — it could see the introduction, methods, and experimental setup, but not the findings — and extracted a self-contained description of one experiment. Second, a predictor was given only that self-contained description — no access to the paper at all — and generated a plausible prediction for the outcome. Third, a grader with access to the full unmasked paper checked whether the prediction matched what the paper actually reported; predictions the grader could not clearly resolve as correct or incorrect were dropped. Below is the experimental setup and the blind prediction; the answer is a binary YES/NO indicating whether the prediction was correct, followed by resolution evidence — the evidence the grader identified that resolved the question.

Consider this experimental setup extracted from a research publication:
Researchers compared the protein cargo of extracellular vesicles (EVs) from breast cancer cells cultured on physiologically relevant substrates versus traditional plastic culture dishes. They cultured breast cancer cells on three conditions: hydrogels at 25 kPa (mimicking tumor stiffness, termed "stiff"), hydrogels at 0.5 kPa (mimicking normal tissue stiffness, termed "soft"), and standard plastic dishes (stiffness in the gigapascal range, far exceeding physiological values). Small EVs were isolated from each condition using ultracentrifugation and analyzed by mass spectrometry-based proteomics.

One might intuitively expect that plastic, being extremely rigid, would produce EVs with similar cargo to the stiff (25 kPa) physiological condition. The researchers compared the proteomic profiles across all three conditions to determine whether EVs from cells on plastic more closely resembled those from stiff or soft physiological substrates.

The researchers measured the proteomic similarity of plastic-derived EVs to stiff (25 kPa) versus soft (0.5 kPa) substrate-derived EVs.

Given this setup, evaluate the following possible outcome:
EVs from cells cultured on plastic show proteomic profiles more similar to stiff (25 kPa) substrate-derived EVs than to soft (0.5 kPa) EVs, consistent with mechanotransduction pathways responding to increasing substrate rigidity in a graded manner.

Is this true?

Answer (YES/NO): NO